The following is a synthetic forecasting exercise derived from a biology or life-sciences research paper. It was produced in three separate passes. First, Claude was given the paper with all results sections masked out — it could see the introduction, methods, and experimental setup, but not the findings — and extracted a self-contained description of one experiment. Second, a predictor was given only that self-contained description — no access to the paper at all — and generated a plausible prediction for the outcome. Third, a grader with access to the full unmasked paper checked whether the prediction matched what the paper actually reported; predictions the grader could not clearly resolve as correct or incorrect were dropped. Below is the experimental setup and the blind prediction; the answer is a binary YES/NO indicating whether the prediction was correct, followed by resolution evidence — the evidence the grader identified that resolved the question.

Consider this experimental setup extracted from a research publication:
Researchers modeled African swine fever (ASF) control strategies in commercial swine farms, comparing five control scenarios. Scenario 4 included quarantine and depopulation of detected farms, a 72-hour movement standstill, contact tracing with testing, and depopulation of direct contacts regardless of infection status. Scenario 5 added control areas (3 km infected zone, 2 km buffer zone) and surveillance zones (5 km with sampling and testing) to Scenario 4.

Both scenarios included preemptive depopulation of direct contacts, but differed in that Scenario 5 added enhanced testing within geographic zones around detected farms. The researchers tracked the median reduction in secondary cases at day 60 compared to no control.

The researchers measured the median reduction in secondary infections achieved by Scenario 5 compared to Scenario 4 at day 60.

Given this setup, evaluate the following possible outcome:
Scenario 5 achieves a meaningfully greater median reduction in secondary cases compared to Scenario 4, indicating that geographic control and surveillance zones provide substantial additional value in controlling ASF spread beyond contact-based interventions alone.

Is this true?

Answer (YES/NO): YES